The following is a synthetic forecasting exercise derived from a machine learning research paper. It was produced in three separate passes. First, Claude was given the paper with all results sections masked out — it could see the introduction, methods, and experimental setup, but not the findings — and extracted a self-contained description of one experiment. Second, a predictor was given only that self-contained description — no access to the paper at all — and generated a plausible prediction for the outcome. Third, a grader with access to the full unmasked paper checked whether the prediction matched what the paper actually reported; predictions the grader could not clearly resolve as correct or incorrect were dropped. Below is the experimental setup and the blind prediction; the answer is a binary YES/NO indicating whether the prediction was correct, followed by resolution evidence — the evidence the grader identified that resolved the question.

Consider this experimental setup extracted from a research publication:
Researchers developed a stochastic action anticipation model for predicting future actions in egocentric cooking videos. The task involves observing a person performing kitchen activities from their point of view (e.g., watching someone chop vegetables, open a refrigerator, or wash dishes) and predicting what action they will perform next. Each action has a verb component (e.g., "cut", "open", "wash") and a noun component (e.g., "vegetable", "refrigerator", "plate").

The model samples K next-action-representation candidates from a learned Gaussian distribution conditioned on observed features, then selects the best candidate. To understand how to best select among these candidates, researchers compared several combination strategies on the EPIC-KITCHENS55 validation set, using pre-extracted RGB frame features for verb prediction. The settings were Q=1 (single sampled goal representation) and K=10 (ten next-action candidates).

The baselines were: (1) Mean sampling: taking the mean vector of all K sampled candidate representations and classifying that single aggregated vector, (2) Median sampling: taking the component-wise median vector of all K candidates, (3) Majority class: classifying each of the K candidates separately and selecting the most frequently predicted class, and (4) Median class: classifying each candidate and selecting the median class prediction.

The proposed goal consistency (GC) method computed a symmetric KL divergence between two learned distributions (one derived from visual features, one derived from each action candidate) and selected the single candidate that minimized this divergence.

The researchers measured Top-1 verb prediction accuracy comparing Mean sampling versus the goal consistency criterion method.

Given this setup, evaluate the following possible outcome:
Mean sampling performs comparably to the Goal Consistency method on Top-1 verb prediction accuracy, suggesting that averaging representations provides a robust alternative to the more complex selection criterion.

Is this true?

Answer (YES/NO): NO